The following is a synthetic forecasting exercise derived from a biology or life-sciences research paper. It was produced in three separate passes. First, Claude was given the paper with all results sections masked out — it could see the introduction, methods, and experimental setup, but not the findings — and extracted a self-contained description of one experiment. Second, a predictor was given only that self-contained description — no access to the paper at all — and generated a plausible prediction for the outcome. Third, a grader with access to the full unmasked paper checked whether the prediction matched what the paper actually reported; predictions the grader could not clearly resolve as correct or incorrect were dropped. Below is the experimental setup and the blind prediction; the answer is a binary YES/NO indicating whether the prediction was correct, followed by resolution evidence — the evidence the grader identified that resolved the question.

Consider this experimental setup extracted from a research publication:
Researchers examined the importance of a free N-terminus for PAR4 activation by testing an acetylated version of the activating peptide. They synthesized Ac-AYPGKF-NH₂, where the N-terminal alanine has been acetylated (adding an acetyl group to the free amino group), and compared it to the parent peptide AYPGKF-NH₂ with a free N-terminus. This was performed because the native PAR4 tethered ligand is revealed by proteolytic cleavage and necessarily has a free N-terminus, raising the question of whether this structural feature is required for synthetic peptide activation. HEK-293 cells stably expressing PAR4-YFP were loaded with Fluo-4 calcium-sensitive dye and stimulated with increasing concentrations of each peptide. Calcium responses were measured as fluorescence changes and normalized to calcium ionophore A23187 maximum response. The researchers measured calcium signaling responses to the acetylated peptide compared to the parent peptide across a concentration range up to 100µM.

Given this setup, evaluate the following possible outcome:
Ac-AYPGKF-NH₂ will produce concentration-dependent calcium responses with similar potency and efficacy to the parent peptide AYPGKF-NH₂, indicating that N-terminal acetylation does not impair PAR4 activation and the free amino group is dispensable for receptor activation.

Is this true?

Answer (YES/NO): NO